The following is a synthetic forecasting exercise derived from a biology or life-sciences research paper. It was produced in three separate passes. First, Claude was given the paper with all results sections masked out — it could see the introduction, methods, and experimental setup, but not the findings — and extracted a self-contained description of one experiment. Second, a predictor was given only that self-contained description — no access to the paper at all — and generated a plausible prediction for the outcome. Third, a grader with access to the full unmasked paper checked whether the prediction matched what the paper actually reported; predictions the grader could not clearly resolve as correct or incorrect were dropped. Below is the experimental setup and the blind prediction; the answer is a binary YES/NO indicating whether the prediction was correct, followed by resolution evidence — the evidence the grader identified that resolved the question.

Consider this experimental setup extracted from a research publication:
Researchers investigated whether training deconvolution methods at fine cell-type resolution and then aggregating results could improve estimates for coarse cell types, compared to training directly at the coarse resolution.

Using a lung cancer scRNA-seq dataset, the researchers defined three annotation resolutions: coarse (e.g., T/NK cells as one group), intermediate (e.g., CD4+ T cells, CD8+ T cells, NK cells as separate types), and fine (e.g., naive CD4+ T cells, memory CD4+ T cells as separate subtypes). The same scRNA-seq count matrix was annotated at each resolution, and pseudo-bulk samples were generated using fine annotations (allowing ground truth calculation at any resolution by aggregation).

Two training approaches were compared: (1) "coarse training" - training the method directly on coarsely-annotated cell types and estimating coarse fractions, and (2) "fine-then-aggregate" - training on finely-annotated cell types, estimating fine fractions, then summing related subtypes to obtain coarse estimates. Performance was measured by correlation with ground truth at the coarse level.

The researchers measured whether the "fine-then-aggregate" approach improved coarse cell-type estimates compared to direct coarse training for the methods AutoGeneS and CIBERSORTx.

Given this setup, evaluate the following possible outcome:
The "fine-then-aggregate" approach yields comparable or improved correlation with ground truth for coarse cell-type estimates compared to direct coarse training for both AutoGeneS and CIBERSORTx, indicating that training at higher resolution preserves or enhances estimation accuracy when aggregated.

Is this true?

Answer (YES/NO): YES